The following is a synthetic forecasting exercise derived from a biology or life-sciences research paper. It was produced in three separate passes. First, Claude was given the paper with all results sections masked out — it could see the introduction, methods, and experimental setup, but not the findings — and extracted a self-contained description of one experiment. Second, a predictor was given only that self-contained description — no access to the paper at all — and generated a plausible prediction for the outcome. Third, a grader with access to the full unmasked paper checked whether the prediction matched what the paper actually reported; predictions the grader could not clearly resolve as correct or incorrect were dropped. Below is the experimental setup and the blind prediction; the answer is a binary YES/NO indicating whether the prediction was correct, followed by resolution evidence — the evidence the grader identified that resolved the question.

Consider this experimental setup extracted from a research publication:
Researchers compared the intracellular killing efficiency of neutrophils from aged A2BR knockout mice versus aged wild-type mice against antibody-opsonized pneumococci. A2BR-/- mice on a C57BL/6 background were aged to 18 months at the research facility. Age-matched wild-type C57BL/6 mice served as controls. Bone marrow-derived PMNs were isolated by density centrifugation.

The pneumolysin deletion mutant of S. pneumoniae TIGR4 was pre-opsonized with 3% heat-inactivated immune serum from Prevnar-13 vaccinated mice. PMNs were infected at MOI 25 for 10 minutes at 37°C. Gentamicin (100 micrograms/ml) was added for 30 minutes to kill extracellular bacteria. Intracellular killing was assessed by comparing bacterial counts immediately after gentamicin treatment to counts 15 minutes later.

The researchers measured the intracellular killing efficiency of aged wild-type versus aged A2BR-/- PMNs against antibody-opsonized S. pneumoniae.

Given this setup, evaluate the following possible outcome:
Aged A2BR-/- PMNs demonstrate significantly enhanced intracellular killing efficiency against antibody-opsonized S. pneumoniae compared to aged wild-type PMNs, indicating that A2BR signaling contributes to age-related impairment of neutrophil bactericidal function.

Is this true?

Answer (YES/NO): NO